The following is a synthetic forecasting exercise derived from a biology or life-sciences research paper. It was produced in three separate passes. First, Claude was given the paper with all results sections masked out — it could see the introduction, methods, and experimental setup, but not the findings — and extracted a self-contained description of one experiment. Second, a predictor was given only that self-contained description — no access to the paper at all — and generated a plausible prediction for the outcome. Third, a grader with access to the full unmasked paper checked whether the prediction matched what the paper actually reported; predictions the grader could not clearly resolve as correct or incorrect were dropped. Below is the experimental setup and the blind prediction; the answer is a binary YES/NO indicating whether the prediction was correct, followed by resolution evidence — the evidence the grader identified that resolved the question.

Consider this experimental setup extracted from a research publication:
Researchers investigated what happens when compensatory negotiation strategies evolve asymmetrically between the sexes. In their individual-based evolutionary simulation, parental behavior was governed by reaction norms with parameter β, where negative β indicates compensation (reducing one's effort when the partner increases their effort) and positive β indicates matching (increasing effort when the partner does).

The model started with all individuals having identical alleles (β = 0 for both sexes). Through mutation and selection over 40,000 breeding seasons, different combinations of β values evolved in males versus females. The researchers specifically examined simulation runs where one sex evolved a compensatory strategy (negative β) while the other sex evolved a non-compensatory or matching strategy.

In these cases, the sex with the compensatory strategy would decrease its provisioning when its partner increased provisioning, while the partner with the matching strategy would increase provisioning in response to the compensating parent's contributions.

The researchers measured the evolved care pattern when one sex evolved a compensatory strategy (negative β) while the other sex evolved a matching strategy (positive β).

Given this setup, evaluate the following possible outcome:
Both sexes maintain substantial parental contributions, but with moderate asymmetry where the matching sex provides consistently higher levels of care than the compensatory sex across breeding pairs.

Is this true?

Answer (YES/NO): NO